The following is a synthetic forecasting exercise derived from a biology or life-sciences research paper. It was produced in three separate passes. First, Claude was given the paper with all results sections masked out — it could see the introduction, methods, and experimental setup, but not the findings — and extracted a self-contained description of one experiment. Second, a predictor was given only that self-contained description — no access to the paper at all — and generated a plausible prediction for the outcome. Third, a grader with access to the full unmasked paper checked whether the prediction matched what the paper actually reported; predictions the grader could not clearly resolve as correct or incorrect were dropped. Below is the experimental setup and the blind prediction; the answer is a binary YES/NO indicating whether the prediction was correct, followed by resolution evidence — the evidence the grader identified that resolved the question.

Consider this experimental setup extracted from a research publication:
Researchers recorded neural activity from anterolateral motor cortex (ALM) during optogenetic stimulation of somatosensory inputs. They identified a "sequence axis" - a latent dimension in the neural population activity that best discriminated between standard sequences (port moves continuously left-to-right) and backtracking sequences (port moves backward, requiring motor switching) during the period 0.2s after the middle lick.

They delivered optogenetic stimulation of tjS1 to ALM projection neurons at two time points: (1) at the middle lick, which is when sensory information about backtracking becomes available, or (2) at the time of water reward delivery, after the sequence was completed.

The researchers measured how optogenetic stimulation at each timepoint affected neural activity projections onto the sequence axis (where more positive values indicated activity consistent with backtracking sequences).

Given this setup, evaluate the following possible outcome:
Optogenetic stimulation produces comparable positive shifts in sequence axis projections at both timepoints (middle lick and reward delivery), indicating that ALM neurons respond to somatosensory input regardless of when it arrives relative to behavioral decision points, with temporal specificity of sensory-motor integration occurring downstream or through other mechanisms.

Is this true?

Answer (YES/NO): NO